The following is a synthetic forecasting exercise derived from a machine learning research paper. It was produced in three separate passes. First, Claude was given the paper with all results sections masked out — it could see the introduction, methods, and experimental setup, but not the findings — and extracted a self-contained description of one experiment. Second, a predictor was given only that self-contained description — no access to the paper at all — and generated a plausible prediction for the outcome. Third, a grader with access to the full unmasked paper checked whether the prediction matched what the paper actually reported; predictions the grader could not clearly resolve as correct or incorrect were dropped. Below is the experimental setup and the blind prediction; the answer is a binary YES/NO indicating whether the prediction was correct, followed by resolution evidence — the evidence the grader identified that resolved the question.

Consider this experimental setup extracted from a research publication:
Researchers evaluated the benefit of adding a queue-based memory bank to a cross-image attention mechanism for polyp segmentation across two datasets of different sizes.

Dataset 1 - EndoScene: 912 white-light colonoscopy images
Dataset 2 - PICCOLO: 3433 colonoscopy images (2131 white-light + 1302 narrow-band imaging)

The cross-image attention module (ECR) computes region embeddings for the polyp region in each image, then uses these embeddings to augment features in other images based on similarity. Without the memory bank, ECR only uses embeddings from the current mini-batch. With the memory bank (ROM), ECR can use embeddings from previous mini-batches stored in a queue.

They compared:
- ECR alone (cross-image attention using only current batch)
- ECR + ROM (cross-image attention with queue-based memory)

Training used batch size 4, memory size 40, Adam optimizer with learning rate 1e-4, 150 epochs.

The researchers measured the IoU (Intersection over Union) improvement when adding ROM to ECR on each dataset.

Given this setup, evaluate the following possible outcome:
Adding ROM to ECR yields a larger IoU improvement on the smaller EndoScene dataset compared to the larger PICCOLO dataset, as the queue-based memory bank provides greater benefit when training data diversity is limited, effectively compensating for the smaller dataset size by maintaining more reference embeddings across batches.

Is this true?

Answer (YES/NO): NO